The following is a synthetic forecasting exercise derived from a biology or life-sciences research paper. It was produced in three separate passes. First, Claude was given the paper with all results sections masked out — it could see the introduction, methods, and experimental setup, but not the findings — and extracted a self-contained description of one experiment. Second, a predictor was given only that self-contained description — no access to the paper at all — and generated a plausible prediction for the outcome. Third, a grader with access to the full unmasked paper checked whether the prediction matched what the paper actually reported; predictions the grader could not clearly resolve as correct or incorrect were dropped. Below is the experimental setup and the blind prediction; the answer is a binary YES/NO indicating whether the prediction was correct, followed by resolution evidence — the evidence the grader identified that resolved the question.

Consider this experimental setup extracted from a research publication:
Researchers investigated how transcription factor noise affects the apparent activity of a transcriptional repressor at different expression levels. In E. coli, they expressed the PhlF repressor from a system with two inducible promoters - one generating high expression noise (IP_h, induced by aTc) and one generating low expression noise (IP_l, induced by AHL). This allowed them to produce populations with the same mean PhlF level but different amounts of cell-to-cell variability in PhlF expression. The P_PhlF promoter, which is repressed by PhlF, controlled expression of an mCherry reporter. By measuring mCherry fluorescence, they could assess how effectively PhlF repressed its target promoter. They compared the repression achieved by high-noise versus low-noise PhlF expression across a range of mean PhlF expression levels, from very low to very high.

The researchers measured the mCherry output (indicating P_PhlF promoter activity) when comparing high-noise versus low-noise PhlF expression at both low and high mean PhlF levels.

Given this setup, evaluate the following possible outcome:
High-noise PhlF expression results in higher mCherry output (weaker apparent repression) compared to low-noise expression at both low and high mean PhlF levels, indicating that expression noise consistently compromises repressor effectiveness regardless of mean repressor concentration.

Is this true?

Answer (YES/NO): NO